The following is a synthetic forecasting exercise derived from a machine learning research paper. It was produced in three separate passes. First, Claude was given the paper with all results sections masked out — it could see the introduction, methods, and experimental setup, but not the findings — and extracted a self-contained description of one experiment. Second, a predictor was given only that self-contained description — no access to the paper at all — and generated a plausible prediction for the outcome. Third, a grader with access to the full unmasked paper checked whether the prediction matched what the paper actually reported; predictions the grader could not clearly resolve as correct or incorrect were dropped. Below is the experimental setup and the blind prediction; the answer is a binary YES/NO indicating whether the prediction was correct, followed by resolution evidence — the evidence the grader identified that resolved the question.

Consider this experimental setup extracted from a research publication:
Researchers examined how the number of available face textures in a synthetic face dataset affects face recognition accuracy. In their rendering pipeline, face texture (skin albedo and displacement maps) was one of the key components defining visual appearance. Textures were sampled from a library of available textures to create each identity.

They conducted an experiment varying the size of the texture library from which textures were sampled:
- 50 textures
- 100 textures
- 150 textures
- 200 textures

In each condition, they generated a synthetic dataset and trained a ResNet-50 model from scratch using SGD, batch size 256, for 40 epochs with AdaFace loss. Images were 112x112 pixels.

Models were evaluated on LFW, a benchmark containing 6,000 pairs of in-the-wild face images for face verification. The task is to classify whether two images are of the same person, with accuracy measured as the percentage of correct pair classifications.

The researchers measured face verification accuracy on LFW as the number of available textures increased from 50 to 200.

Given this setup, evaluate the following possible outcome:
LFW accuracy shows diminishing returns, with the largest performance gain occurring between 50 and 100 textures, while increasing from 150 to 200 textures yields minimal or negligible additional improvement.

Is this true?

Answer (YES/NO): NO